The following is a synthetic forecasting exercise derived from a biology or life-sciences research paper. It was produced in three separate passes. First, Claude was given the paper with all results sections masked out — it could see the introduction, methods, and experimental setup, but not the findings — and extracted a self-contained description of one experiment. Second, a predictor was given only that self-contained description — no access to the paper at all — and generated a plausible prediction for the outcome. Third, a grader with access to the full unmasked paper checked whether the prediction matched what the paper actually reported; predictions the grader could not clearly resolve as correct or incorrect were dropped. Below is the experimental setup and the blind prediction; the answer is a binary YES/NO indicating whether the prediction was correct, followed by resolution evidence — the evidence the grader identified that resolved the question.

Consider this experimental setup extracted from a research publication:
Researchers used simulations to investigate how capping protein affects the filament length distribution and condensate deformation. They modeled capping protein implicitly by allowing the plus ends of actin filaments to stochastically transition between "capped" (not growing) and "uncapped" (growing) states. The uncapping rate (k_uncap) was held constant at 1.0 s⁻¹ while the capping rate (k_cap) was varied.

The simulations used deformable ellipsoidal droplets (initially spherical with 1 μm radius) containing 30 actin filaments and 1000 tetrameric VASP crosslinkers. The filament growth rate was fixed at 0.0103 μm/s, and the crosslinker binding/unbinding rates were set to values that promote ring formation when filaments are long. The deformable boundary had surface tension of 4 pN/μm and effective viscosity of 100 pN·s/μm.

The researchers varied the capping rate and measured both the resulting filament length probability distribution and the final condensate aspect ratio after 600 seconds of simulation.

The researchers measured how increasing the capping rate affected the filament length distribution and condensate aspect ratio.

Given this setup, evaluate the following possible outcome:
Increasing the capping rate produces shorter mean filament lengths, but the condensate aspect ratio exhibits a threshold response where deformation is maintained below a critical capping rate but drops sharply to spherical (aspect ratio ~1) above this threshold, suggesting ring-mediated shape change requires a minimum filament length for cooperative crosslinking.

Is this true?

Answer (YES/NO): NO